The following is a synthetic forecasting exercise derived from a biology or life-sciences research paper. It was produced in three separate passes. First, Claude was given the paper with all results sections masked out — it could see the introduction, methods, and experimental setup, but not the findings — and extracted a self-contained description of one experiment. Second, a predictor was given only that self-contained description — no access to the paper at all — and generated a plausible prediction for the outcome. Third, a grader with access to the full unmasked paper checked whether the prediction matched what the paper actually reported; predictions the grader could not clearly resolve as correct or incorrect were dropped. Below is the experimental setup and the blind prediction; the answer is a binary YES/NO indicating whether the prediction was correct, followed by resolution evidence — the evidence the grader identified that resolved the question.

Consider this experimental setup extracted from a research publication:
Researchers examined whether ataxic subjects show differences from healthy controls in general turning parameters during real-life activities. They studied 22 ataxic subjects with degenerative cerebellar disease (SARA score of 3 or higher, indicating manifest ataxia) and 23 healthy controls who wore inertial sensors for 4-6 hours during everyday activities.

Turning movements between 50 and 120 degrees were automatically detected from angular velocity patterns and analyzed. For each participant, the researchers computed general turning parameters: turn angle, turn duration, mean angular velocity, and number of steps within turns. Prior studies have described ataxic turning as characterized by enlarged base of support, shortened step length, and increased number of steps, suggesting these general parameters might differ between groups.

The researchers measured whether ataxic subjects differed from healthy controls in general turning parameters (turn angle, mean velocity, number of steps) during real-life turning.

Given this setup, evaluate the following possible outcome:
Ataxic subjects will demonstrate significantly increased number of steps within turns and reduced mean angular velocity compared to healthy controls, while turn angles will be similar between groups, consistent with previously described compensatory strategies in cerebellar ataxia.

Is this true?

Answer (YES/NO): NO